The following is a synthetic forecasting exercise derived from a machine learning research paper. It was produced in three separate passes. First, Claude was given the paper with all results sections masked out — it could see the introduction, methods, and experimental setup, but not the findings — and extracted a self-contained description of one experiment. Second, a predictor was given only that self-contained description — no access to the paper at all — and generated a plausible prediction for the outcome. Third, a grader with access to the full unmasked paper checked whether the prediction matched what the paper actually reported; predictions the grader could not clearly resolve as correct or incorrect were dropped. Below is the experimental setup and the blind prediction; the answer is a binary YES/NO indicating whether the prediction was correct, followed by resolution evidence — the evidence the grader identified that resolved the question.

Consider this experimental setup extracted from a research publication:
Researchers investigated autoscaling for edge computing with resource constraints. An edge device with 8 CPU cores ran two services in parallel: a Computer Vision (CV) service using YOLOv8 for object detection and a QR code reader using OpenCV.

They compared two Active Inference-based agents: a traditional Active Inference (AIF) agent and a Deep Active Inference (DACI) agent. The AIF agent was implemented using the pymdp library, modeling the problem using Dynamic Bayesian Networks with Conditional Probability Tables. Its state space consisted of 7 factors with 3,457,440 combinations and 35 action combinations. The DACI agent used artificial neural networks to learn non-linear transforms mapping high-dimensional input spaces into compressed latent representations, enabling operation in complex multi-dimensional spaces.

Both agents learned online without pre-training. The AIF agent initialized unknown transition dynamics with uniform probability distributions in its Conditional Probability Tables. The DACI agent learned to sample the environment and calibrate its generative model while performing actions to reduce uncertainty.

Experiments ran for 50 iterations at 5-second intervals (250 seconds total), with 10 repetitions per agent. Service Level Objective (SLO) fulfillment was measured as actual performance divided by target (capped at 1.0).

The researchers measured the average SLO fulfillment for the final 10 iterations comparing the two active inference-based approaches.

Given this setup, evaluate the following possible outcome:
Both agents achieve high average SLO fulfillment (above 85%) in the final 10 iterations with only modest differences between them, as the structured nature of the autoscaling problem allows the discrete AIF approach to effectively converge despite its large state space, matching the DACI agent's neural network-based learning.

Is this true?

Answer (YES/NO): NO